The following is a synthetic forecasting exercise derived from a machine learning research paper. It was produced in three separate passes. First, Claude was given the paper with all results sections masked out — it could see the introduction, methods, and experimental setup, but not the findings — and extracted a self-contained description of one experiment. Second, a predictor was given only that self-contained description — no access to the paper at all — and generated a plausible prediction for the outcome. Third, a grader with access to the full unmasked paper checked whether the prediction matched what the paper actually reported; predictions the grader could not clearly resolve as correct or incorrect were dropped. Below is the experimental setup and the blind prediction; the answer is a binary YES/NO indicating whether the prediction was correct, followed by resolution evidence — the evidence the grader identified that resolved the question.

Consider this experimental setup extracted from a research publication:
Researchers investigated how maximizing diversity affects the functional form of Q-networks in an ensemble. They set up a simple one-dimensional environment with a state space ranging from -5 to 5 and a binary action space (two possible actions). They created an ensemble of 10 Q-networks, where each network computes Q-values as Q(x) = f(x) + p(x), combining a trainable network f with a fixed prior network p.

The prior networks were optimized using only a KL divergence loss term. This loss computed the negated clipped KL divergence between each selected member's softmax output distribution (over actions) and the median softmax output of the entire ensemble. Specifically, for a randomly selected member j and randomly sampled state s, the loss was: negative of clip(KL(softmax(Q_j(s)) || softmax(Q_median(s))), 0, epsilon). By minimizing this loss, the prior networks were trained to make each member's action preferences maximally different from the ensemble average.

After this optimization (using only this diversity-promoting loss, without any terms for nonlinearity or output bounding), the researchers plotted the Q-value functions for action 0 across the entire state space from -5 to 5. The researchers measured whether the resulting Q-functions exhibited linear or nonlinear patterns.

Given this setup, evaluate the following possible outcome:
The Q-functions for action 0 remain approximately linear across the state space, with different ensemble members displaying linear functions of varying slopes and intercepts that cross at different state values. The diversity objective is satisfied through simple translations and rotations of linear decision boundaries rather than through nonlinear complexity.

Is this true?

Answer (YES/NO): YES